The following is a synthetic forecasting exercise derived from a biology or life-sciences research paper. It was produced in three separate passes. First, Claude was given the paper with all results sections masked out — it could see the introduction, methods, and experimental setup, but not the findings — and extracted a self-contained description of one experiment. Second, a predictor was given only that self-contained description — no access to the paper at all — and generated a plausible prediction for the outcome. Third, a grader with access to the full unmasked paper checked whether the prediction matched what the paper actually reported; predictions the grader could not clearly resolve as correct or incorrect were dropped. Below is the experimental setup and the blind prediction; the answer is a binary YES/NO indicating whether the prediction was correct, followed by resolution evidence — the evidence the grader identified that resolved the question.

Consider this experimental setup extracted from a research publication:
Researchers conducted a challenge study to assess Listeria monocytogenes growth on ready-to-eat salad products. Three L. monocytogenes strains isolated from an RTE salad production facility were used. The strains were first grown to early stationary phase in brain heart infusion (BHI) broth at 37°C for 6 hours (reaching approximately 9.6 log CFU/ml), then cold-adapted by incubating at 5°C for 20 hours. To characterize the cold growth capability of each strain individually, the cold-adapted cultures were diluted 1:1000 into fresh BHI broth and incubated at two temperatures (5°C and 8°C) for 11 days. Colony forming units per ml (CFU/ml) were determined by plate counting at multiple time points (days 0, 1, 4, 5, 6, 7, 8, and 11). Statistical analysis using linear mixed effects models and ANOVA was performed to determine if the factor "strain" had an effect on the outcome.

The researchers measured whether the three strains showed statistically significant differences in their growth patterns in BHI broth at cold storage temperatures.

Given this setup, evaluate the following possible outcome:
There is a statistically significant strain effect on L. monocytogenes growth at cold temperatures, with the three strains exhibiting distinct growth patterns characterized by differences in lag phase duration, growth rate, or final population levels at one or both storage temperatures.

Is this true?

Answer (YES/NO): NO